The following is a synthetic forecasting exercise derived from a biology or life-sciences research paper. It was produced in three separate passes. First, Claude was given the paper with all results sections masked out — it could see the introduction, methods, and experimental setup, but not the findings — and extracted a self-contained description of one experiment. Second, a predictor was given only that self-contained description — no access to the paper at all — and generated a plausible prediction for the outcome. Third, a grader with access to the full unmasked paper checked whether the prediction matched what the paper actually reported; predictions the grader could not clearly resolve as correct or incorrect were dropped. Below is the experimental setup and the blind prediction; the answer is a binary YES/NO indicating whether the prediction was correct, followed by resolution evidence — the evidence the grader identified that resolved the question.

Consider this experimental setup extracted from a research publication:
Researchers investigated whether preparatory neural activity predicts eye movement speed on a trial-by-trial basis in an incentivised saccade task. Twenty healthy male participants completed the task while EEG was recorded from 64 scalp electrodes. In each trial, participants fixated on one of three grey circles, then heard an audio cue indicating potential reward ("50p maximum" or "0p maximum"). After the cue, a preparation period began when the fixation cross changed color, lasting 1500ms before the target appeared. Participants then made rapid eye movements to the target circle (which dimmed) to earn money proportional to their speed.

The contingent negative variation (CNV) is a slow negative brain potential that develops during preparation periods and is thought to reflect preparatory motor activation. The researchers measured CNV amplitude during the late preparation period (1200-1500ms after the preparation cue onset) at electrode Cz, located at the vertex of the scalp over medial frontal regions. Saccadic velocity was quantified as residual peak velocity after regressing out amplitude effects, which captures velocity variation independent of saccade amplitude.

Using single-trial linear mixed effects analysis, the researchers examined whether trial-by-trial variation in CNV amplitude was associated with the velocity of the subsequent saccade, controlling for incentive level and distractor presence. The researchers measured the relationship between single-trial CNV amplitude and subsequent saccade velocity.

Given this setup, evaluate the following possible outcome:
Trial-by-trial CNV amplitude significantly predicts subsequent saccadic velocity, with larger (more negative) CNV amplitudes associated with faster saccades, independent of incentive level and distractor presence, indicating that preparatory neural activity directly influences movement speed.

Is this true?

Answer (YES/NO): NO